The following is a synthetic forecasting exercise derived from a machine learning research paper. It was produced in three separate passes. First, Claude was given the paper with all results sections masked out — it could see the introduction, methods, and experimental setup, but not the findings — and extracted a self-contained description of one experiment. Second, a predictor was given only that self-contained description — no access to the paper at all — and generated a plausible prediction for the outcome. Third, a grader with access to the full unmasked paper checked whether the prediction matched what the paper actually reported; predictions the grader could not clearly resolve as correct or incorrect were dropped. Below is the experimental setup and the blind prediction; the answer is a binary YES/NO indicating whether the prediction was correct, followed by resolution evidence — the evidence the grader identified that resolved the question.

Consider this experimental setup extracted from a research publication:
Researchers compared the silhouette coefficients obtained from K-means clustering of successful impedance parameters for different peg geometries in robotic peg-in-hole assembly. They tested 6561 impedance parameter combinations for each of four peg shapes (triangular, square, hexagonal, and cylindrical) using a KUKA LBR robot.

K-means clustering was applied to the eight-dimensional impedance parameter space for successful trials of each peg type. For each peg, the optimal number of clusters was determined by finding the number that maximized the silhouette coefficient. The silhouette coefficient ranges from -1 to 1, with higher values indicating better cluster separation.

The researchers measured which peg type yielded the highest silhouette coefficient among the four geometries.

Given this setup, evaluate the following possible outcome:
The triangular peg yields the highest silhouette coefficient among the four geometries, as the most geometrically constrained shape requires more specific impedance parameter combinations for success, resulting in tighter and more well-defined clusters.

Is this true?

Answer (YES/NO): NO